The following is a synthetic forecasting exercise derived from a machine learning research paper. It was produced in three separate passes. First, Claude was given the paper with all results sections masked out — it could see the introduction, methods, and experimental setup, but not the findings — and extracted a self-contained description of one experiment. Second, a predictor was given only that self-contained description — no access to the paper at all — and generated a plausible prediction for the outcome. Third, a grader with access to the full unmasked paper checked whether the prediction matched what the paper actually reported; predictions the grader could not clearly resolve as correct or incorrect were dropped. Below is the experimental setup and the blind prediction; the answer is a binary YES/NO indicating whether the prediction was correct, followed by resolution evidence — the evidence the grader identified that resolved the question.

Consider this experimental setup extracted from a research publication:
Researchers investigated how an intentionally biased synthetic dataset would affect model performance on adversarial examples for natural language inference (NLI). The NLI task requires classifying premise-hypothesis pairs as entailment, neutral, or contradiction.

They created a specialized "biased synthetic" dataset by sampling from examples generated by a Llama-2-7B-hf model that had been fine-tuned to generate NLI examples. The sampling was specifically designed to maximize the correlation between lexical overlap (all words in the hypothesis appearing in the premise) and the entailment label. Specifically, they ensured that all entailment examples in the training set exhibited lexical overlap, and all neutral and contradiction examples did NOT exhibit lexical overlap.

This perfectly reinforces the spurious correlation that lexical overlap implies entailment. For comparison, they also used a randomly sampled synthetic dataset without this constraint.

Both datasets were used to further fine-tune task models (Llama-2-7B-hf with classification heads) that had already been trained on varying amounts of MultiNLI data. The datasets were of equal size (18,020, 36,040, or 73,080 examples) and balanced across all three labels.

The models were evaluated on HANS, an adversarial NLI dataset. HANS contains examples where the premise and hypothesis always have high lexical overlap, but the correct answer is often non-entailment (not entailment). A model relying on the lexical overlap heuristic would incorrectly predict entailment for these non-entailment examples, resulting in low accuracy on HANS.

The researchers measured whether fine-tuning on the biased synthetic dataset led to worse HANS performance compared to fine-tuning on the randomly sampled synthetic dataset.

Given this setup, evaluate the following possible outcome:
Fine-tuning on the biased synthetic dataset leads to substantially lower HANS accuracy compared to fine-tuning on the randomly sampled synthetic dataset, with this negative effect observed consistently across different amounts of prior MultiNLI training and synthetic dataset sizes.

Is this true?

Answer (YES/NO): NO